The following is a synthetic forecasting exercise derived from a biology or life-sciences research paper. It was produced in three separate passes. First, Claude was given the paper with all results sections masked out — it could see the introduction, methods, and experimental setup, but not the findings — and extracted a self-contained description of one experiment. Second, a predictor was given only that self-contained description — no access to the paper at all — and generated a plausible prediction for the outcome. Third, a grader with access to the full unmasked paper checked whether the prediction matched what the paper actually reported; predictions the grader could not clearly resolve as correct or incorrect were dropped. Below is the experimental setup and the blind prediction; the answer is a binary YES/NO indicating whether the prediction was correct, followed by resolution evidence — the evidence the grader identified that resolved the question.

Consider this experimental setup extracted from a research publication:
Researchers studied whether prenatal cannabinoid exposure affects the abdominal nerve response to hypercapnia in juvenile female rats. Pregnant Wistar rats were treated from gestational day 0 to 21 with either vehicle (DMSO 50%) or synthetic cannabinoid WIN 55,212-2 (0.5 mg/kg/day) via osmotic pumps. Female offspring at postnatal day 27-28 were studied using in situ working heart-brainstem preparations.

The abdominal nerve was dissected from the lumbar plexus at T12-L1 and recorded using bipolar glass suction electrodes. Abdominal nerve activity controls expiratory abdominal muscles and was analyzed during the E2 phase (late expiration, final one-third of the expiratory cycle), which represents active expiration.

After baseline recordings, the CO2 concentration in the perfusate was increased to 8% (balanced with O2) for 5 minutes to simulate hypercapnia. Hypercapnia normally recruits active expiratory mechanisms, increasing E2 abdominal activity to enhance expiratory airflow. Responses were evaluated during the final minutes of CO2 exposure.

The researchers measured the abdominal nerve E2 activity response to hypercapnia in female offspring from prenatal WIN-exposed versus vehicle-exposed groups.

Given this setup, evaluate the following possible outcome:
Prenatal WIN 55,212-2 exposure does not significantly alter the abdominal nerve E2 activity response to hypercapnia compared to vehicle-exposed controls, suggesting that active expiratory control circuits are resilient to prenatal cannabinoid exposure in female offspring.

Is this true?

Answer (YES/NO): YES